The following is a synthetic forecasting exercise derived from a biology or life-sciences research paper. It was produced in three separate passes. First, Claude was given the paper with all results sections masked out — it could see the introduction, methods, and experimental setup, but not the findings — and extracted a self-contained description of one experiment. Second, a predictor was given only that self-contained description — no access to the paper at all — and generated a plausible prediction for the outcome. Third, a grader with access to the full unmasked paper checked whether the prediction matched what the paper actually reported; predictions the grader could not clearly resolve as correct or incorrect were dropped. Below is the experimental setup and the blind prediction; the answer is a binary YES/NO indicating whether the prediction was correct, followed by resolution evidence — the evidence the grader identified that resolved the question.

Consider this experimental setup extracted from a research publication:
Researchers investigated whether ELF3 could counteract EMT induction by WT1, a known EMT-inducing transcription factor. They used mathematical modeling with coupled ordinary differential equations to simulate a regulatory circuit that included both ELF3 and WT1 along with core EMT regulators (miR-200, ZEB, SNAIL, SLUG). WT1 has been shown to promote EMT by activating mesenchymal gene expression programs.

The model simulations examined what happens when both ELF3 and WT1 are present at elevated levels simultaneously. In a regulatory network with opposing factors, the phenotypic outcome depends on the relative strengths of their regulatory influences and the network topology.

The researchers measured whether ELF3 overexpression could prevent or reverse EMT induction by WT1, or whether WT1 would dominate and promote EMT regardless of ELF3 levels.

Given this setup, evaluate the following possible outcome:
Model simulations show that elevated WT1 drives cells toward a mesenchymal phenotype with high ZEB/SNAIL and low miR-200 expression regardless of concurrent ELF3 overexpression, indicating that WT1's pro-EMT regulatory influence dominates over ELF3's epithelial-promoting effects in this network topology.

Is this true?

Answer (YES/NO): NO